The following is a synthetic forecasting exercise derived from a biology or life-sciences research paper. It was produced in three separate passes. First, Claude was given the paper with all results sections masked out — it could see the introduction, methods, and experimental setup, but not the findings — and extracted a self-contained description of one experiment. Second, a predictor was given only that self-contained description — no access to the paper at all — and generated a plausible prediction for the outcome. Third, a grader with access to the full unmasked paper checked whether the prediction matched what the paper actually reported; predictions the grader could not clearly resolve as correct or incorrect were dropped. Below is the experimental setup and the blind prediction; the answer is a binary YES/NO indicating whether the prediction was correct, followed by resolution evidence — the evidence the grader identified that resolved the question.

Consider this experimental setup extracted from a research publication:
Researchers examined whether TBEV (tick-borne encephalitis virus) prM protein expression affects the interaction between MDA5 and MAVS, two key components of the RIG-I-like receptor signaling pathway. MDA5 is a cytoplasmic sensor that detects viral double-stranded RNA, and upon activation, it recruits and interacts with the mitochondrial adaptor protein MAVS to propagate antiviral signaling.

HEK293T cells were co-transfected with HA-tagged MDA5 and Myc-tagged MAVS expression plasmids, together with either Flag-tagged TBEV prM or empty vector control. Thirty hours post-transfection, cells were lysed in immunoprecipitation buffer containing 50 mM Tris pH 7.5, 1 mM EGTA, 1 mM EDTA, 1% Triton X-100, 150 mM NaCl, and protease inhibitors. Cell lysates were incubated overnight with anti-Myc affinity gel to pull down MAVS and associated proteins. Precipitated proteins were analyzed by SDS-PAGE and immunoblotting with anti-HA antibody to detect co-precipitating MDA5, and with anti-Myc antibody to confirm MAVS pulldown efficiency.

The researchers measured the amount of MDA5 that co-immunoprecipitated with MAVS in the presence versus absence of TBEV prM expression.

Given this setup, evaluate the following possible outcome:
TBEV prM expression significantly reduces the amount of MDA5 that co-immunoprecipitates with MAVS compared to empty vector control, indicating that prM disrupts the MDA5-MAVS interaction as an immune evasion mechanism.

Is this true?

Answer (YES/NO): YES